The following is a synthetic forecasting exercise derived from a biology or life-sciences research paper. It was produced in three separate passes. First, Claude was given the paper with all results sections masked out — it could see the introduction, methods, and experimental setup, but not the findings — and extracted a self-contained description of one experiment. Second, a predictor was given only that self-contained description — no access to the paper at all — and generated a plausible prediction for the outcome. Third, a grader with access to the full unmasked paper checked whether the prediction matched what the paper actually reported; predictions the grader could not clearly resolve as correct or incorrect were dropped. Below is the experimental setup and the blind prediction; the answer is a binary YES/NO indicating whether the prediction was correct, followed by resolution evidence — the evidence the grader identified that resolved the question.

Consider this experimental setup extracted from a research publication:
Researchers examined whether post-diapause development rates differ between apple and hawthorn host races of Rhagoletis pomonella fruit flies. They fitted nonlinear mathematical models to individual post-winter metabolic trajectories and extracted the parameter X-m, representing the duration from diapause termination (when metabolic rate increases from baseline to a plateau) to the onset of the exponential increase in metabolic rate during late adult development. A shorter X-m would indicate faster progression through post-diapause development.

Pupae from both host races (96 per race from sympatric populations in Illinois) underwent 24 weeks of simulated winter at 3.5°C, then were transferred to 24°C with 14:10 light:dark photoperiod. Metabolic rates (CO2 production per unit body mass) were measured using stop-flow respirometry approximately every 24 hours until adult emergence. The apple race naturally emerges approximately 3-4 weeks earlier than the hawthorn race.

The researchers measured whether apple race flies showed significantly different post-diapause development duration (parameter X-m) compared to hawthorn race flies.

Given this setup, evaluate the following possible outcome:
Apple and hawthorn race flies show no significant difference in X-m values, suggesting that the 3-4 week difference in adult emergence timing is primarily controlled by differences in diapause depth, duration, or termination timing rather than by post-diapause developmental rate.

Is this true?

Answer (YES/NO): YES